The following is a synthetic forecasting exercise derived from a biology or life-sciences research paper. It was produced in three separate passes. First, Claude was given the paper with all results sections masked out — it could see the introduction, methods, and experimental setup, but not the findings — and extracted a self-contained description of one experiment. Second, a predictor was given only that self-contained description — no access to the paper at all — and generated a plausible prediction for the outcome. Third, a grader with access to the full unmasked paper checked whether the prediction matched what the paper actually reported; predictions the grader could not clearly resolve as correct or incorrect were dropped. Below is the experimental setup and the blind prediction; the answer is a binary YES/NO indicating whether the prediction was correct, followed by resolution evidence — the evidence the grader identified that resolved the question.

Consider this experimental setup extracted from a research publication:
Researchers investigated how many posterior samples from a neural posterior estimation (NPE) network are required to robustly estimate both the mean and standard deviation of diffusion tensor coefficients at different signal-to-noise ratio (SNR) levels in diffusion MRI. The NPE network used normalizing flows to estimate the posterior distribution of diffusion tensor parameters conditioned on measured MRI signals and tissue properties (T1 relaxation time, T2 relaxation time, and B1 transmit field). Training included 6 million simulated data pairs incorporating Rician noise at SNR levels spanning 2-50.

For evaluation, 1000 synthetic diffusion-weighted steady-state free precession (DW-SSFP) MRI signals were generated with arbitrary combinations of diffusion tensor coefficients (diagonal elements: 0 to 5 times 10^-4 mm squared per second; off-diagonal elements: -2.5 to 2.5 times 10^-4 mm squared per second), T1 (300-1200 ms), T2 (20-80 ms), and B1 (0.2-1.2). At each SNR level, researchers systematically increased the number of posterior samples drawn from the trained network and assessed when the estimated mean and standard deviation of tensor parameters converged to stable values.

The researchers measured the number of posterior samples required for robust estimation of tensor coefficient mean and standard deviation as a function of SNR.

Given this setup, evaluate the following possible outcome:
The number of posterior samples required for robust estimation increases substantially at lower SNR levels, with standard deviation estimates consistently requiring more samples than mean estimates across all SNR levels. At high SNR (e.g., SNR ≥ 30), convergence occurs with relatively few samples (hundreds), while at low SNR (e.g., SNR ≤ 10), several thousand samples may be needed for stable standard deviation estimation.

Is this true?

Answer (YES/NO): NO